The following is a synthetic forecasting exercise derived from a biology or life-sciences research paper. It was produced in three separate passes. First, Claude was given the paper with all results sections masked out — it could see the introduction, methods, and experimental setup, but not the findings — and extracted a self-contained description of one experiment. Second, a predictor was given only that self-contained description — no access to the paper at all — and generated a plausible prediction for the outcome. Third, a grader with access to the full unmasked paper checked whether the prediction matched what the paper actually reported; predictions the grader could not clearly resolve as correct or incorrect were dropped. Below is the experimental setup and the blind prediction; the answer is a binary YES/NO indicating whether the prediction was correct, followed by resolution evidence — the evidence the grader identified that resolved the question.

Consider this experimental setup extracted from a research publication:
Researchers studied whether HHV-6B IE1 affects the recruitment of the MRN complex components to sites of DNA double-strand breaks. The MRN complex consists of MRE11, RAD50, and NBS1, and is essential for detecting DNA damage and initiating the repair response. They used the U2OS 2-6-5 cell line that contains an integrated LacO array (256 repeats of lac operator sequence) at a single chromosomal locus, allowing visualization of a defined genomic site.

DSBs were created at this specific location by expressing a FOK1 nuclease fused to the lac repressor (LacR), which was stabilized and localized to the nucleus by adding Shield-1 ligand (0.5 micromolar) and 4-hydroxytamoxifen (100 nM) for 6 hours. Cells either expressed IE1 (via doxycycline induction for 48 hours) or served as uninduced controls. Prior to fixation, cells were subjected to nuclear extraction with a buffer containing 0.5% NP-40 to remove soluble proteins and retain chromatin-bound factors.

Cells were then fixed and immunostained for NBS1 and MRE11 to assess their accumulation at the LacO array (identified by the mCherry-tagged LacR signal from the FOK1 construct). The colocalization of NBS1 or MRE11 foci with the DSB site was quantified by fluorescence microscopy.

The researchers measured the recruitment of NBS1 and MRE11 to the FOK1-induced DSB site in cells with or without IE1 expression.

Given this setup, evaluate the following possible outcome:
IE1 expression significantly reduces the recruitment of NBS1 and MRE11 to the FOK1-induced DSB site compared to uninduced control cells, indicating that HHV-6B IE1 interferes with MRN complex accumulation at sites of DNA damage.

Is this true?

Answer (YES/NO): NO